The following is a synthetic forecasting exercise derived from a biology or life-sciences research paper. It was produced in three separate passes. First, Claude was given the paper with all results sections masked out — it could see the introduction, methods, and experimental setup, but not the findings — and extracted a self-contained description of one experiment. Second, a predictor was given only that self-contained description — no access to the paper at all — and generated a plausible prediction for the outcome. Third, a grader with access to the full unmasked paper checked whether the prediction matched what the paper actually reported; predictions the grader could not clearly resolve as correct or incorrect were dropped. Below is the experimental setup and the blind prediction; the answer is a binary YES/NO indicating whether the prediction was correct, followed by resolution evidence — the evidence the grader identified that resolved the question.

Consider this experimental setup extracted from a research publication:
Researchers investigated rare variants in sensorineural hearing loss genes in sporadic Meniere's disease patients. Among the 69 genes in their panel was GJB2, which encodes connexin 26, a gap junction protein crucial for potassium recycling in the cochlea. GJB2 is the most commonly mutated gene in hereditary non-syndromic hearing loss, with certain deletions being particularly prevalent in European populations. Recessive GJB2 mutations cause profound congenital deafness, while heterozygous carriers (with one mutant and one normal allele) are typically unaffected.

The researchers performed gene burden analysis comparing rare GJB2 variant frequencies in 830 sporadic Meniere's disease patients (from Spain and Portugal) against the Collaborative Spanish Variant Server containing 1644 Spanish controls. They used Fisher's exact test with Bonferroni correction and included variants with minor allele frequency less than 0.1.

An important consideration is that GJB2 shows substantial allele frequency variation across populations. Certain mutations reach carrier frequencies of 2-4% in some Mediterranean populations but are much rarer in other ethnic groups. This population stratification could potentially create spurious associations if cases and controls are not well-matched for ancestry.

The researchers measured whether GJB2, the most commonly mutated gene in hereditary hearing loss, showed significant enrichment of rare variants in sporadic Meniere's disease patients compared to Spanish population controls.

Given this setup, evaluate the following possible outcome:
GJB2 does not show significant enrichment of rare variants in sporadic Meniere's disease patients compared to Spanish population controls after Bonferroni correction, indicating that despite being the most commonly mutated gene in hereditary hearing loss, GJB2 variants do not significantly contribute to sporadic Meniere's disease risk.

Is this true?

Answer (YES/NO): NO